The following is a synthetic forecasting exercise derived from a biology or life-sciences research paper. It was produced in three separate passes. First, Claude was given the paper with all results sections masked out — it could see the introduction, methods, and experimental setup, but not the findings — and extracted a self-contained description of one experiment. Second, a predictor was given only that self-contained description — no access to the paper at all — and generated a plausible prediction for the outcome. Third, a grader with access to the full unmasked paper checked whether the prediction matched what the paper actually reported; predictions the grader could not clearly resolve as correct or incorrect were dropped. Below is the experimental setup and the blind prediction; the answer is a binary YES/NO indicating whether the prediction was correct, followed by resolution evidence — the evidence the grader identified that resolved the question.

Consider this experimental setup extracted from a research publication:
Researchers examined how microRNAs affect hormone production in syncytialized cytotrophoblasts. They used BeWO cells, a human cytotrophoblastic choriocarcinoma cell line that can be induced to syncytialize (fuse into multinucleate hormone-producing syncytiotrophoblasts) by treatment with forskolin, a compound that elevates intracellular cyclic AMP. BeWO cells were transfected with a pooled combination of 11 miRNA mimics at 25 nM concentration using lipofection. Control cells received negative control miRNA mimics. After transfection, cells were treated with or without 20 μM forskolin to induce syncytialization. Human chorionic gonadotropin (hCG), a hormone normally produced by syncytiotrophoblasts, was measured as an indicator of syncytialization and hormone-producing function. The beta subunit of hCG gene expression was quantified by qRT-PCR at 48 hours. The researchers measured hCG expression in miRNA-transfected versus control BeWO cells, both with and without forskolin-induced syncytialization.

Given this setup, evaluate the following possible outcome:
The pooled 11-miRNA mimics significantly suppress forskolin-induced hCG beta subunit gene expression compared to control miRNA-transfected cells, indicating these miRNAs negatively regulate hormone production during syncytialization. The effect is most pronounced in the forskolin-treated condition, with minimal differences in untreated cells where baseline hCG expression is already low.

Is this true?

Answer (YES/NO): NO